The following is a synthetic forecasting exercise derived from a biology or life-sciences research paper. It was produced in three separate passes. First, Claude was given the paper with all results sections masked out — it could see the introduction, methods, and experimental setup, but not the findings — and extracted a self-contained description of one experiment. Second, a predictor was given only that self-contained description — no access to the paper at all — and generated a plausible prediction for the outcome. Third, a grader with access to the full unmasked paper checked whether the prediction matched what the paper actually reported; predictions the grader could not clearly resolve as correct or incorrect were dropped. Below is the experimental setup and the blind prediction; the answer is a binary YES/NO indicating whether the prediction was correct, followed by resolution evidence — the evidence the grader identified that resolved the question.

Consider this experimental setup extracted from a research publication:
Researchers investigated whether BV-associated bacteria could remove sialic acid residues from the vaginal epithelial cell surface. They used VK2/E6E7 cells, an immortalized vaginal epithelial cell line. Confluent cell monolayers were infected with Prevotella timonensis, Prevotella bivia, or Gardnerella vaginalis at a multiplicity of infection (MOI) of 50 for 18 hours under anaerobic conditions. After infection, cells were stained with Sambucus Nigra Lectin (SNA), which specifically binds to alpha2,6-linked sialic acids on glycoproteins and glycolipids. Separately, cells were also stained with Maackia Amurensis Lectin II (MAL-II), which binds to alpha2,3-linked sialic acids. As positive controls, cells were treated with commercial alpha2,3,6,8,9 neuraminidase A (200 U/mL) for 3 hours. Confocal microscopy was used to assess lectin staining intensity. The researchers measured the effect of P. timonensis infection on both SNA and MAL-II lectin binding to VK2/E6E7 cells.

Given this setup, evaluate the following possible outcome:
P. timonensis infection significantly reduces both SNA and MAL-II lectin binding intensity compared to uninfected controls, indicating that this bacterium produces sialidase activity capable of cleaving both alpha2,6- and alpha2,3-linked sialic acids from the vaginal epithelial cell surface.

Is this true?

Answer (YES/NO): YES